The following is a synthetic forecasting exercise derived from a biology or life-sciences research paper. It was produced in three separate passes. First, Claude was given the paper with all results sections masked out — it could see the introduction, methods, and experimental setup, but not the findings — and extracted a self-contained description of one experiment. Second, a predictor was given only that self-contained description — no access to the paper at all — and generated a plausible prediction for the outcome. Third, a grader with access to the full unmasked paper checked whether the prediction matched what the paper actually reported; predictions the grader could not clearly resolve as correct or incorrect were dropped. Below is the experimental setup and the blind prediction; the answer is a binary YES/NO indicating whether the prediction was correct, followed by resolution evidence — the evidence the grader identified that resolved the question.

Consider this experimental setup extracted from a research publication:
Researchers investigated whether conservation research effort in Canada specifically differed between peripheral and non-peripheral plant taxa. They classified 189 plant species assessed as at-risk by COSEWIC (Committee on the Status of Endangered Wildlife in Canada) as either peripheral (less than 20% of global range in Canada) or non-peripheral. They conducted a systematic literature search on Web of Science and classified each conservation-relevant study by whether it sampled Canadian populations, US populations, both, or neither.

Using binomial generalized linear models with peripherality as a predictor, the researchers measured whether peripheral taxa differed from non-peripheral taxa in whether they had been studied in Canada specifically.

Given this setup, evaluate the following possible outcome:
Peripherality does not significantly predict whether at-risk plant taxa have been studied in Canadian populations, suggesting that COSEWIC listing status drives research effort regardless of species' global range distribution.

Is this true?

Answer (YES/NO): NO